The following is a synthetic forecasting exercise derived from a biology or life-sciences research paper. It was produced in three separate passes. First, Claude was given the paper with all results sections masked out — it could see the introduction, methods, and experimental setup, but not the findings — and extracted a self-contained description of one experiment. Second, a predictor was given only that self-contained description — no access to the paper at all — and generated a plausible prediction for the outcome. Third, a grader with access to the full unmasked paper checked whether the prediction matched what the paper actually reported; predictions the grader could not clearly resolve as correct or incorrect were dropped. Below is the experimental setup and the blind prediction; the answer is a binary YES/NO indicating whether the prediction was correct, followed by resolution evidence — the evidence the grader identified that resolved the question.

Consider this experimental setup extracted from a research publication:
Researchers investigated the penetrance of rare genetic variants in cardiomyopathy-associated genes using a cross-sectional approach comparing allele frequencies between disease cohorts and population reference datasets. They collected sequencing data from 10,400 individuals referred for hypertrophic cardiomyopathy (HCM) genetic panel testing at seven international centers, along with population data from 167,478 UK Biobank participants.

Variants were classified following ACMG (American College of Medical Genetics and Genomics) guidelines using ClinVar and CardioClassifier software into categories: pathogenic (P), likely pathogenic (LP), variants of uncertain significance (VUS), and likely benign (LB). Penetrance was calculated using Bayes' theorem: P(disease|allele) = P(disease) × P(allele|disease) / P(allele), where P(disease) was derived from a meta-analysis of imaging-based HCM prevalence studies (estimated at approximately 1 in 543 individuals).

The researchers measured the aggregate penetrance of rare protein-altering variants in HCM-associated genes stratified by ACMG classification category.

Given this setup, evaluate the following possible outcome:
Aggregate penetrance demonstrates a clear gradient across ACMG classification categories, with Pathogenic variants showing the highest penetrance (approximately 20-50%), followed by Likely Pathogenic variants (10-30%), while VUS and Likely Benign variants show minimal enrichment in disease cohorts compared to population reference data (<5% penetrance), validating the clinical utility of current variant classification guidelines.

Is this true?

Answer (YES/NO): NO